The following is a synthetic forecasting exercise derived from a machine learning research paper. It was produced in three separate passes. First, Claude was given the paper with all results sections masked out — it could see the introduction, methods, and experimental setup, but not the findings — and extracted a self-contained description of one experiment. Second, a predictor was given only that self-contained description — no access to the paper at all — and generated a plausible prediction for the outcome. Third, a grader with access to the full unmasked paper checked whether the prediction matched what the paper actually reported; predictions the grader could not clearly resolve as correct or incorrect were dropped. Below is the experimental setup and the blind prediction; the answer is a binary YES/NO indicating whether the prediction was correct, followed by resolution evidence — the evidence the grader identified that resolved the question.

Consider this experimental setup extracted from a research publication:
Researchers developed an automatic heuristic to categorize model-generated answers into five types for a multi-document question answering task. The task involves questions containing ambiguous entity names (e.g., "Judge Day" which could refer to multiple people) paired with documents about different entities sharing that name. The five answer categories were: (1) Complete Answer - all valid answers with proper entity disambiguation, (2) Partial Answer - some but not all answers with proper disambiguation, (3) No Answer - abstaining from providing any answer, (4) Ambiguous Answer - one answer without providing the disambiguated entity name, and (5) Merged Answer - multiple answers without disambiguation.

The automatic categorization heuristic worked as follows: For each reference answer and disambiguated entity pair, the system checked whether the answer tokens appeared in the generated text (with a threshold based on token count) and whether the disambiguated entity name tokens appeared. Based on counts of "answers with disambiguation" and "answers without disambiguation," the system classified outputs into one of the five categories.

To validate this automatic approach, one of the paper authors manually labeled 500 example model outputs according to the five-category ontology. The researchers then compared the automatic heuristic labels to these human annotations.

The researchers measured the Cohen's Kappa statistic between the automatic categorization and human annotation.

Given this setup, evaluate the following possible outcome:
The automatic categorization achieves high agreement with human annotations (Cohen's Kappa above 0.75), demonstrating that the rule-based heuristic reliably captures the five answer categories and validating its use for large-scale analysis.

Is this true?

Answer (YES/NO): YES